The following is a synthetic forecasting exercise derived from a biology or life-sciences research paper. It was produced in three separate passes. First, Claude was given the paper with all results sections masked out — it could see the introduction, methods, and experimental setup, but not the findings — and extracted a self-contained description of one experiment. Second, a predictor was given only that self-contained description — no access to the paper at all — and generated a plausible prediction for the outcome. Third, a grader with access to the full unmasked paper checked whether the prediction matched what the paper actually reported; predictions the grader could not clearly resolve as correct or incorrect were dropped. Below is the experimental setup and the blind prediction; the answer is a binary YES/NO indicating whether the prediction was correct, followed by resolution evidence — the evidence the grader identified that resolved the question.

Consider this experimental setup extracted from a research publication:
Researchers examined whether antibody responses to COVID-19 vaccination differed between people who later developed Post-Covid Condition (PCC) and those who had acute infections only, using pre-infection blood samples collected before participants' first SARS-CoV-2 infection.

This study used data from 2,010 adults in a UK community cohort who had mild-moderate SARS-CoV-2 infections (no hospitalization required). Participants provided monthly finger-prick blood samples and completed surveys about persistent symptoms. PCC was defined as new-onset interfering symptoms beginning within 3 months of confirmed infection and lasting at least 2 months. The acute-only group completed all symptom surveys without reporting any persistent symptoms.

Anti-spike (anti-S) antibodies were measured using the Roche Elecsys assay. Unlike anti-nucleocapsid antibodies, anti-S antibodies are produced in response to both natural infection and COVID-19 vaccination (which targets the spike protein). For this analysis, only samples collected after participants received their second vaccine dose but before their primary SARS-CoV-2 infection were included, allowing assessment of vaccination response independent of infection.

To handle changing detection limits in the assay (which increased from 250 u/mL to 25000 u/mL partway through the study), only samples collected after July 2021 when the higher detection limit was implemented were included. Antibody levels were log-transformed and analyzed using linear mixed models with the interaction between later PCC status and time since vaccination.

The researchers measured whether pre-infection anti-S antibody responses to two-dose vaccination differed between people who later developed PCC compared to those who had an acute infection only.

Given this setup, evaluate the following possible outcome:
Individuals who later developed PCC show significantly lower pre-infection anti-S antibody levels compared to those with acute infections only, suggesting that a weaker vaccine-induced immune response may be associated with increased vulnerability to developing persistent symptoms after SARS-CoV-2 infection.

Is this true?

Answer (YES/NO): NO